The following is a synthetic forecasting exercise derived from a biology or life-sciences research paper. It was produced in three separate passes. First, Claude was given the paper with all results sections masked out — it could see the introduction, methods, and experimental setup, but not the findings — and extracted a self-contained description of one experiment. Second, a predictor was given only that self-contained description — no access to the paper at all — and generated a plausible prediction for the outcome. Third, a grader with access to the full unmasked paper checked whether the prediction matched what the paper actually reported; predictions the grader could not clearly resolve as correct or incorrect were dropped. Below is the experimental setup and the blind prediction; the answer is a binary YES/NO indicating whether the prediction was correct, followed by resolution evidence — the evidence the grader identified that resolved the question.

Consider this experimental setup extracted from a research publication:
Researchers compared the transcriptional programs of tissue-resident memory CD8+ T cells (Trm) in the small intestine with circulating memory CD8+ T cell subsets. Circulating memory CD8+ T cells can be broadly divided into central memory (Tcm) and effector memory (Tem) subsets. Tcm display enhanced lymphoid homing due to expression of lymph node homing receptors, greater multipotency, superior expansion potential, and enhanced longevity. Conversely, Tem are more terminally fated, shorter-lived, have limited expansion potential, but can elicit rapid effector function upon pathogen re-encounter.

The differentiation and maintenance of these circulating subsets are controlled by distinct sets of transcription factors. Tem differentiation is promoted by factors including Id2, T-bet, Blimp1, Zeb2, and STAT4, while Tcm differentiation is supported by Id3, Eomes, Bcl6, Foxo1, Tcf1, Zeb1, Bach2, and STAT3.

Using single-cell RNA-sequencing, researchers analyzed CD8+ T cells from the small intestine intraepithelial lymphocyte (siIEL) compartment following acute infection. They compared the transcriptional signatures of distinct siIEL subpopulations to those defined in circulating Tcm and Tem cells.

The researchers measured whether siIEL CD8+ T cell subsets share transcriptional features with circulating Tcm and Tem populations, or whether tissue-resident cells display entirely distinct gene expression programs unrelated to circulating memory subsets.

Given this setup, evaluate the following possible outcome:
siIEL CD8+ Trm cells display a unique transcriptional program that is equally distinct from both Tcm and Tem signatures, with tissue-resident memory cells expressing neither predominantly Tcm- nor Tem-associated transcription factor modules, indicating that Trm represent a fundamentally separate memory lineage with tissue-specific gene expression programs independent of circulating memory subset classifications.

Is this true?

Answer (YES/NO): NO